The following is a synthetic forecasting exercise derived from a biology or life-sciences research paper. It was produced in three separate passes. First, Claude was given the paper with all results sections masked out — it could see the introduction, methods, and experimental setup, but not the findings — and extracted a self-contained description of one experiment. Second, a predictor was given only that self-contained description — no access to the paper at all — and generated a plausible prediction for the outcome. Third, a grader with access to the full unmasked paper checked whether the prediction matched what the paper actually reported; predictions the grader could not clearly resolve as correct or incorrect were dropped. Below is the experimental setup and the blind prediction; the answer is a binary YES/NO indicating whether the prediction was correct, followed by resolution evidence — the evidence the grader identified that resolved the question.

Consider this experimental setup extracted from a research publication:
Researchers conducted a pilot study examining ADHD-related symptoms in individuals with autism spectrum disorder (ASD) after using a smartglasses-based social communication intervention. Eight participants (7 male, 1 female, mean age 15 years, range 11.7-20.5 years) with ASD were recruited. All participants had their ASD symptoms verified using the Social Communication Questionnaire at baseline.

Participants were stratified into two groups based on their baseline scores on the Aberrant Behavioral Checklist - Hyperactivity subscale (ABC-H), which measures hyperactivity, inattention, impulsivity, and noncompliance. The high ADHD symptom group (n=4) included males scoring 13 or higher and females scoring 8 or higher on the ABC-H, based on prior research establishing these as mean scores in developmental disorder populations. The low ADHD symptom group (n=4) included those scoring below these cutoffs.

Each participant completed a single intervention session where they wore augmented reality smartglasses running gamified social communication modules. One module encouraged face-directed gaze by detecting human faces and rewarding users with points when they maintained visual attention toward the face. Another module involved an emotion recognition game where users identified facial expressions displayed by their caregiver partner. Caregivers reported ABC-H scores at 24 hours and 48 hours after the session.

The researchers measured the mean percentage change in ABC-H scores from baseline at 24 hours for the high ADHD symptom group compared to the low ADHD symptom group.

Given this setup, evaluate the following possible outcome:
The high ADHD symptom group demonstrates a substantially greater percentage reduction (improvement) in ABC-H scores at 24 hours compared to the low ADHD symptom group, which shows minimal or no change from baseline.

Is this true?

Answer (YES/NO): YES